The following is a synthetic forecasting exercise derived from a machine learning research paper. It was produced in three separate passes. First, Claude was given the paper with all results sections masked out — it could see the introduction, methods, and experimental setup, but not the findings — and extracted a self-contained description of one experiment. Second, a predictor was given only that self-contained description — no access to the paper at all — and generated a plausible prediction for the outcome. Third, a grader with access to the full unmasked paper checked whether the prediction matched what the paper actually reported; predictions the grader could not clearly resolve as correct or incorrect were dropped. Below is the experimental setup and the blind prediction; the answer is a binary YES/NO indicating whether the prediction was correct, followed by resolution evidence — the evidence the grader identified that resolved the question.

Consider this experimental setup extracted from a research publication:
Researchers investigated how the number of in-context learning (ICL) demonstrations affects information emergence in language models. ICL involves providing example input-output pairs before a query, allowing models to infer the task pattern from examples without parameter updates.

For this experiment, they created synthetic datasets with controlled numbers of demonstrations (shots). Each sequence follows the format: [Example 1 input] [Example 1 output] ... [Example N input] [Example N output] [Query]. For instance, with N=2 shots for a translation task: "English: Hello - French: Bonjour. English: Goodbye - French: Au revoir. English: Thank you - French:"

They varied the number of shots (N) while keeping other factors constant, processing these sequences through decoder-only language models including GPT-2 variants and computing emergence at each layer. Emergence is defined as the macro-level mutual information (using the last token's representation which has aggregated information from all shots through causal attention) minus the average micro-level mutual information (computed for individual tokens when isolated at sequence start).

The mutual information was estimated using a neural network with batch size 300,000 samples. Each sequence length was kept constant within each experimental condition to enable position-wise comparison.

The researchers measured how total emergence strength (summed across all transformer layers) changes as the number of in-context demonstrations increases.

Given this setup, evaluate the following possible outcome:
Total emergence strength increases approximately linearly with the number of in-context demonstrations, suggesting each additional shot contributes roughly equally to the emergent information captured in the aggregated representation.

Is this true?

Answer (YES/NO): NO